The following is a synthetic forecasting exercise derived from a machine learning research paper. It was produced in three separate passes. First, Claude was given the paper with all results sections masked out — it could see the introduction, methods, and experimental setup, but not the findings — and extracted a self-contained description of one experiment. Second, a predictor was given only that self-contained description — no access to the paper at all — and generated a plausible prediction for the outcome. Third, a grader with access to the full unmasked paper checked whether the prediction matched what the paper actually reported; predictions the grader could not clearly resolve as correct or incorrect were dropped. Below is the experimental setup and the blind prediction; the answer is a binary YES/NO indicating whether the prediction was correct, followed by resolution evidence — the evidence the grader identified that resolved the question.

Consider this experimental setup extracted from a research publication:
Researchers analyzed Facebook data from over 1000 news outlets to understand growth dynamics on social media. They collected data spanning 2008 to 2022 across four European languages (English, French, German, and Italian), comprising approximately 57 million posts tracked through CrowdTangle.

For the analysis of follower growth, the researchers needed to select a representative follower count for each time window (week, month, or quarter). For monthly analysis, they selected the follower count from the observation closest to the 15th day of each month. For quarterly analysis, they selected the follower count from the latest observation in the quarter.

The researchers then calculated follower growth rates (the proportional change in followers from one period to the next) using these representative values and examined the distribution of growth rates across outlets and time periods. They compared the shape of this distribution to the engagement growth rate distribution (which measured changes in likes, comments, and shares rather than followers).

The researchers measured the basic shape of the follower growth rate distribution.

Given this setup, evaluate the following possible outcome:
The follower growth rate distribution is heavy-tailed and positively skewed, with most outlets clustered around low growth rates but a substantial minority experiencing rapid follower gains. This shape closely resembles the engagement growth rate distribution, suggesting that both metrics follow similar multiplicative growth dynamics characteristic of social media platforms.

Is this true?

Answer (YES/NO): NO